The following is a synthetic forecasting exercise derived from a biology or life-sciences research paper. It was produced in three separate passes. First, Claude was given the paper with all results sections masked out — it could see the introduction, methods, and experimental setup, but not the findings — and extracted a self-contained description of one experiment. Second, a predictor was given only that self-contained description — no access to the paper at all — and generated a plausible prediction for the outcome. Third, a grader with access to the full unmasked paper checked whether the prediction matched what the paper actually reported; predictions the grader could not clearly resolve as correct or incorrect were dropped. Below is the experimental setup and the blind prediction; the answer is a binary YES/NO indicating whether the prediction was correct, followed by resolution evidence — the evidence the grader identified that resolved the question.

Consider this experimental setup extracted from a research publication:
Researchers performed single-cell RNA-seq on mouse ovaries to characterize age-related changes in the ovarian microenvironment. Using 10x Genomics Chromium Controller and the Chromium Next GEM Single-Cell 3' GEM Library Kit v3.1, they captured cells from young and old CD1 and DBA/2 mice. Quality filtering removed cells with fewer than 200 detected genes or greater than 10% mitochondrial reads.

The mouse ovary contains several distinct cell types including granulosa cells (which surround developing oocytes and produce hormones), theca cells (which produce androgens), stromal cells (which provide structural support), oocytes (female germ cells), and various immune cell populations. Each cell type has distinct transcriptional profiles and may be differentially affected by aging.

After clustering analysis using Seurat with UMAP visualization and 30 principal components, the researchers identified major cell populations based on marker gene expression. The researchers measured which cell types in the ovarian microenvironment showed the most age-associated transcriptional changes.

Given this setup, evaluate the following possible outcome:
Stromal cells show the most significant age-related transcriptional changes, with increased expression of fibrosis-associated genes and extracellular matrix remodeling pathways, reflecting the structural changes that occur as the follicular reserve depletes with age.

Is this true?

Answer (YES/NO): NO